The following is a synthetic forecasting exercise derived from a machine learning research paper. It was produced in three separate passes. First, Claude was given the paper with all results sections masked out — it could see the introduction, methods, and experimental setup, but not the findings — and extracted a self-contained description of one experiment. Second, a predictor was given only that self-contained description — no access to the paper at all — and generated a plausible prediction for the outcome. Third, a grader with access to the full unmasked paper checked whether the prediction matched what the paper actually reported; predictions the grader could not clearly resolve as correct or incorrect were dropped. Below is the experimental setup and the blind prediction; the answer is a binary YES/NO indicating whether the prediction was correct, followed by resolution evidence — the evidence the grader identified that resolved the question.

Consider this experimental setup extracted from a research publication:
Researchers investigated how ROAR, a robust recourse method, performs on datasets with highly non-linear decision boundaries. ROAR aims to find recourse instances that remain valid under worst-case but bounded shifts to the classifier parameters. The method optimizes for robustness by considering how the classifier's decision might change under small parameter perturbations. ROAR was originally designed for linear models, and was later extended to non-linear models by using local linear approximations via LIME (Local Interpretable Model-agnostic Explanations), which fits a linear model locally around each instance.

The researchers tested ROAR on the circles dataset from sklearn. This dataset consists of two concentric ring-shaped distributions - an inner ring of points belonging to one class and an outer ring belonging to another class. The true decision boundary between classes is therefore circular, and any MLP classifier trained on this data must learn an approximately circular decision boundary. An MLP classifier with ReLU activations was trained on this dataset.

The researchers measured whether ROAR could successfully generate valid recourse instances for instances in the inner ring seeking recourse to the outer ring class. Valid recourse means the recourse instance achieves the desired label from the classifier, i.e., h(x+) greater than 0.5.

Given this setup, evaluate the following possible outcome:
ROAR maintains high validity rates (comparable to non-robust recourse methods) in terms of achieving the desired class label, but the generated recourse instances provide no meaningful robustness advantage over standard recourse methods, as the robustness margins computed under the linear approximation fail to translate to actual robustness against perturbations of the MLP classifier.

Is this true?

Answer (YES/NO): NO